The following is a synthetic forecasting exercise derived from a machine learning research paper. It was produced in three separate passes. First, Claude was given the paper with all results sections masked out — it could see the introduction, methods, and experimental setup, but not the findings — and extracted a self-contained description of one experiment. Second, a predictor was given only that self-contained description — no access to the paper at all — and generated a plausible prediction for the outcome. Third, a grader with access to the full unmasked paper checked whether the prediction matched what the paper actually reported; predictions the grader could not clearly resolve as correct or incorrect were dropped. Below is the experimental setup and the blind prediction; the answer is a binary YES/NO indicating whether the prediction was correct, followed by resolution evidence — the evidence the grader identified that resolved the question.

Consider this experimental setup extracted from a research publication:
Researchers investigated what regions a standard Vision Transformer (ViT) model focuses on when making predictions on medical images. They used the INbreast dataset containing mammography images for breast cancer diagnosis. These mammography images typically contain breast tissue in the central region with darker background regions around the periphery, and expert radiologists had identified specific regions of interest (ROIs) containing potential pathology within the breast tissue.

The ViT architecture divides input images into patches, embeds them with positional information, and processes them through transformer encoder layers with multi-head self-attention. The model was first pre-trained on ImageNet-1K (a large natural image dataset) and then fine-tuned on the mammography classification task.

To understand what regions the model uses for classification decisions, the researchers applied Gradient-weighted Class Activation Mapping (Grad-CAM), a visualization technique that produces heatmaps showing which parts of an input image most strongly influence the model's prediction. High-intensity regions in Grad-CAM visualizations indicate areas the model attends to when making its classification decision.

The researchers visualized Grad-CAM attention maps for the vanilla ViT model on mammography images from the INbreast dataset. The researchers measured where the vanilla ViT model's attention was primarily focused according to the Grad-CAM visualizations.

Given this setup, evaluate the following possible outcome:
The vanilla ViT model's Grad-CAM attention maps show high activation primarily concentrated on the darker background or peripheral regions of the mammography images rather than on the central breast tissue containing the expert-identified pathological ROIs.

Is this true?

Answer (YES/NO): YES